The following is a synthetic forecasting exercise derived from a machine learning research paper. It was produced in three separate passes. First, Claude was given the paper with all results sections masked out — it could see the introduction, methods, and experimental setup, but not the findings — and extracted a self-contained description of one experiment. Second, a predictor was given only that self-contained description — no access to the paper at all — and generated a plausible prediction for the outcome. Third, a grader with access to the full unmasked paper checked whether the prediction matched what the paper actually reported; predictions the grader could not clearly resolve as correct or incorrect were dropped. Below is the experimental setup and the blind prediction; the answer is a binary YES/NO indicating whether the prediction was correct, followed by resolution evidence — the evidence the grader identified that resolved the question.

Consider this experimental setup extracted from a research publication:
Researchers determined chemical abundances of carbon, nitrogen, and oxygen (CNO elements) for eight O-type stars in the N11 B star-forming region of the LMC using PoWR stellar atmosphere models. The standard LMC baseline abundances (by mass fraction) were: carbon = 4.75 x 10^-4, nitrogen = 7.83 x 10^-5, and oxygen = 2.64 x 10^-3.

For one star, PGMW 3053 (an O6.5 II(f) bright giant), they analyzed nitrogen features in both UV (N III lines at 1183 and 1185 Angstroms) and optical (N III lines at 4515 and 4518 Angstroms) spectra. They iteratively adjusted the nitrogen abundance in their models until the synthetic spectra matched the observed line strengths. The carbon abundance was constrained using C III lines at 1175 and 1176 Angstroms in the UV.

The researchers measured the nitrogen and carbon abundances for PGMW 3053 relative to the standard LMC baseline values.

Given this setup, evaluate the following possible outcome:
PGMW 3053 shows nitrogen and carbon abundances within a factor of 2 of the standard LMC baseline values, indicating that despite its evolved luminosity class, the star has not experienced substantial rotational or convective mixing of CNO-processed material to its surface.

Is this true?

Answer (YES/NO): NO